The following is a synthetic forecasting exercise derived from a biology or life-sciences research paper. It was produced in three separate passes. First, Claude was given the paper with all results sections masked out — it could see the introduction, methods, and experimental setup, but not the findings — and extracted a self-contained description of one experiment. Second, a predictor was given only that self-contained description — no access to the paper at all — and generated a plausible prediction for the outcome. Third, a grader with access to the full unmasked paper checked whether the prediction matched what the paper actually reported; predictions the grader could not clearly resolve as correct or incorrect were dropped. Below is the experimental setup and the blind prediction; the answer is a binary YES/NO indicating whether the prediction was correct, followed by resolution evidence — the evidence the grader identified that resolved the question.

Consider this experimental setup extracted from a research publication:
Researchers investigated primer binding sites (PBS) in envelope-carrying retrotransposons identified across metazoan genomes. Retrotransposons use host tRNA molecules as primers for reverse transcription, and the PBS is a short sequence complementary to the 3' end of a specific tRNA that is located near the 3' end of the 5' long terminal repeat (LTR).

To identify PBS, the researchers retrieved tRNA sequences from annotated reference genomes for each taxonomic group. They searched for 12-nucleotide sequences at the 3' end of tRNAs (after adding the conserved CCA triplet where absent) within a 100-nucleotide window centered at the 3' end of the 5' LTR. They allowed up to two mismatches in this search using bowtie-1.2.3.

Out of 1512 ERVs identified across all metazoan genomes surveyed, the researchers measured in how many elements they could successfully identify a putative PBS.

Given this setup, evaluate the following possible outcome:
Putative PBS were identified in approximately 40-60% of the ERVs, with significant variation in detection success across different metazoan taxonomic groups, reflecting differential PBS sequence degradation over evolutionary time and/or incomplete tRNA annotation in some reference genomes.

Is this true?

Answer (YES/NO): NO